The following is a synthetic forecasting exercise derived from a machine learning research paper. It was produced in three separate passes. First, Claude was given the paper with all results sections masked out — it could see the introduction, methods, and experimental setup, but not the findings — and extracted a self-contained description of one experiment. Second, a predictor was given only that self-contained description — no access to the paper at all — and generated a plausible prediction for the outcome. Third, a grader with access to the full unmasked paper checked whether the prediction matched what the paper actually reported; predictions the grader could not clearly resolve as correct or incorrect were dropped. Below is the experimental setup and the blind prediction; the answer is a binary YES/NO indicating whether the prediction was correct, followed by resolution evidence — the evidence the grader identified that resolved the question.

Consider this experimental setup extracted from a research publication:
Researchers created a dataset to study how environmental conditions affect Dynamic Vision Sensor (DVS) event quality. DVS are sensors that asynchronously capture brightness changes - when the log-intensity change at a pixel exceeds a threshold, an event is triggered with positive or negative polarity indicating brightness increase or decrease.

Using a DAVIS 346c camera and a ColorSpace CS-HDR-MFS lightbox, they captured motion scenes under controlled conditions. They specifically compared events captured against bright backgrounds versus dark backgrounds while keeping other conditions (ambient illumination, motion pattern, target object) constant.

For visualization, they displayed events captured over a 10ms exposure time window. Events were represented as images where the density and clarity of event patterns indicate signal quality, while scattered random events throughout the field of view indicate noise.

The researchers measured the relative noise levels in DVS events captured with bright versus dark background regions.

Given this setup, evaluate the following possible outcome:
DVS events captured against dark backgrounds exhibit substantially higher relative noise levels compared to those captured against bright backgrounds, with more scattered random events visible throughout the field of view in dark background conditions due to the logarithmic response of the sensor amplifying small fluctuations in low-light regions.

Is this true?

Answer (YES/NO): YES